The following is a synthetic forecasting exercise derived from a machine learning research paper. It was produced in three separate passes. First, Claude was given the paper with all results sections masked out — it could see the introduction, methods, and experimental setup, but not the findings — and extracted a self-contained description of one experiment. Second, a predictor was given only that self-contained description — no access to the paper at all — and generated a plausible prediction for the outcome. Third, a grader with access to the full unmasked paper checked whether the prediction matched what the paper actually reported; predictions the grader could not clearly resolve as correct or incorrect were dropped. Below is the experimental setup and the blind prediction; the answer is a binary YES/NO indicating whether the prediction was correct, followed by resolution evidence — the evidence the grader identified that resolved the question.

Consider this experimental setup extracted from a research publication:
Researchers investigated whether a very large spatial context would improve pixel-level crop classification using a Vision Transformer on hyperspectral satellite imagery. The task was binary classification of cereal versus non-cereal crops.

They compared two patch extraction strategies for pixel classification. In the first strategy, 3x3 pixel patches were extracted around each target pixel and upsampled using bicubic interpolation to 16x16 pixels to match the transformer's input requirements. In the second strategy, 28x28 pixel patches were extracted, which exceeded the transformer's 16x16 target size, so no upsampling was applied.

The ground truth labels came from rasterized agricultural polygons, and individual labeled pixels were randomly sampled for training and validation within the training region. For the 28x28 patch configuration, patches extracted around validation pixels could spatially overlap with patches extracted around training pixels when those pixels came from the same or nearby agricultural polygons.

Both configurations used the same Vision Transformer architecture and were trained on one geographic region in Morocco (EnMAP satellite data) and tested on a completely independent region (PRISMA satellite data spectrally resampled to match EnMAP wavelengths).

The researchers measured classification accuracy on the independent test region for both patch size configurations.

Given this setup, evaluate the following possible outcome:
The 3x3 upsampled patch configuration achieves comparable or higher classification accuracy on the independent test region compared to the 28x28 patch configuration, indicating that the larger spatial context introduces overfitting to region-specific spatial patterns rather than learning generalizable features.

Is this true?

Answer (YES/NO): YES